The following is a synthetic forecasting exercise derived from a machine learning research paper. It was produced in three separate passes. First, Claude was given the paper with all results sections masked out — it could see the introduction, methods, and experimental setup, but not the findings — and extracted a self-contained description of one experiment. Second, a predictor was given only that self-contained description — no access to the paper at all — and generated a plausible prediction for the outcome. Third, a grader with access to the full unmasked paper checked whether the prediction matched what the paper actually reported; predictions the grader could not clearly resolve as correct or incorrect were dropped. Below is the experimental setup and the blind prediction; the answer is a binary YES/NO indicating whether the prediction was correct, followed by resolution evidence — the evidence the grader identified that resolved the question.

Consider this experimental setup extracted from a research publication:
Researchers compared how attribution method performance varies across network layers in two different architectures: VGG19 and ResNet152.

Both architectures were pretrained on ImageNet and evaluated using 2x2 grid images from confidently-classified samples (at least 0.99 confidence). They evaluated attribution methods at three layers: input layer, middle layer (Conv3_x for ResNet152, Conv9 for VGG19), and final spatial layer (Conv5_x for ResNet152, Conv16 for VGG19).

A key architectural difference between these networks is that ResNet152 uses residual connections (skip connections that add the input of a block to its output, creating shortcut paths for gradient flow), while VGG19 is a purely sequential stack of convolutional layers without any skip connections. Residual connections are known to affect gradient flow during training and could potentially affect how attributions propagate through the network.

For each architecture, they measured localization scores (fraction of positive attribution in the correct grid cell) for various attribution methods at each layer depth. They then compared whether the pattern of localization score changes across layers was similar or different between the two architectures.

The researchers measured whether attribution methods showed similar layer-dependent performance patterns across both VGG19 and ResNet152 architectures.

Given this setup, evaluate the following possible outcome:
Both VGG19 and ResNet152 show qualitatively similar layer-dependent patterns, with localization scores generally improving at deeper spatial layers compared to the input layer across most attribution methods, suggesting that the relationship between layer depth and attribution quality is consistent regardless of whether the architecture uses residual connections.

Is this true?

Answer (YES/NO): YES